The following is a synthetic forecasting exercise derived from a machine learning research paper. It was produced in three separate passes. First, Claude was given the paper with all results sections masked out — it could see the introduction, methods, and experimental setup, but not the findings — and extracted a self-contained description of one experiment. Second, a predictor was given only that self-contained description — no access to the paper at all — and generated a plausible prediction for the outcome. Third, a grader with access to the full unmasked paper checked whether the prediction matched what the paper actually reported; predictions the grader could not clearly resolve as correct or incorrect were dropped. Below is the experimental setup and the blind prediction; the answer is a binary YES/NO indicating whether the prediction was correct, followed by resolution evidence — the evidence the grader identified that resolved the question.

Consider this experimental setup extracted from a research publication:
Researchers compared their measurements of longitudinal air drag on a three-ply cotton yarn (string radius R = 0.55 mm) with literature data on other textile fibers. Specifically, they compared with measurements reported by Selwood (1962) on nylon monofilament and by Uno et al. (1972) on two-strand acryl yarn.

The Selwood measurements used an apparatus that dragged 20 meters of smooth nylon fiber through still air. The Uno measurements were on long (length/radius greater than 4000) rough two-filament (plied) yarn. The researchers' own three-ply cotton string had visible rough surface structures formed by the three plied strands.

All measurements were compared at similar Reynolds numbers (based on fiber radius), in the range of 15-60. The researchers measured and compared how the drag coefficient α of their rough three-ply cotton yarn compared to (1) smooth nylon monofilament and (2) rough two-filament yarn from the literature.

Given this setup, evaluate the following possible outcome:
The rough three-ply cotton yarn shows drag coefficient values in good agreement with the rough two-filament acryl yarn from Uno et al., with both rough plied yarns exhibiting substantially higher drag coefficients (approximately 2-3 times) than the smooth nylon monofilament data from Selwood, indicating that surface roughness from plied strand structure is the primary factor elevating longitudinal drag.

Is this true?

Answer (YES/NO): NO